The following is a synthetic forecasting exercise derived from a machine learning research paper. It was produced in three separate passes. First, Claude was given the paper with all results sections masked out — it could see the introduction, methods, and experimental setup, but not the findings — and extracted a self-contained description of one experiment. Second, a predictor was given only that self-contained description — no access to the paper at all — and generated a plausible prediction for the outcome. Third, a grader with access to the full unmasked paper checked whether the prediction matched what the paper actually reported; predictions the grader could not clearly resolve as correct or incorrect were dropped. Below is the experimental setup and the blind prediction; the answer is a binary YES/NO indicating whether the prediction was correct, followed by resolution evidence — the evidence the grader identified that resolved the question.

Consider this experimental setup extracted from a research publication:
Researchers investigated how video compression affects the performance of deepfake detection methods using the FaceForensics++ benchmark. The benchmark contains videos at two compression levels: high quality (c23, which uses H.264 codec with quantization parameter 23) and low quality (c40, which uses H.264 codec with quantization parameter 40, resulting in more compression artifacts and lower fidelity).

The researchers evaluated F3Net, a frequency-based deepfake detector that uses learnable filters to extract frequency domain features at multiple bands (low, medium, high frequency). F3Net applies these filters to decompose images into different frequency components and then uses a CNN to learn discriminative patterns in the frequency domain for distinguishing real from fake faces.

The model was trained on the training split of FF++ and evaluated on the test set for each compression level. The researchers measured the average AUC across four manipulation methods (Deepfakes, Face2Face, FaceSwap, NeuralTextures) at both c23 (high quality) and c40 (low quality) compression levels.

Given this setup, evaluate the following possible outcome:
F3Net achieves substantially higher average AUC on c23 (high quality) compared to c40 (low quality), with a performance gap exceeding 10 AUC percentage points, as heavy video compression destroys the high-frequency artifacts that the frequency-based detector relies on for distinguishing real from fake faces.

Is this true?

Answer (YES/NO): NO